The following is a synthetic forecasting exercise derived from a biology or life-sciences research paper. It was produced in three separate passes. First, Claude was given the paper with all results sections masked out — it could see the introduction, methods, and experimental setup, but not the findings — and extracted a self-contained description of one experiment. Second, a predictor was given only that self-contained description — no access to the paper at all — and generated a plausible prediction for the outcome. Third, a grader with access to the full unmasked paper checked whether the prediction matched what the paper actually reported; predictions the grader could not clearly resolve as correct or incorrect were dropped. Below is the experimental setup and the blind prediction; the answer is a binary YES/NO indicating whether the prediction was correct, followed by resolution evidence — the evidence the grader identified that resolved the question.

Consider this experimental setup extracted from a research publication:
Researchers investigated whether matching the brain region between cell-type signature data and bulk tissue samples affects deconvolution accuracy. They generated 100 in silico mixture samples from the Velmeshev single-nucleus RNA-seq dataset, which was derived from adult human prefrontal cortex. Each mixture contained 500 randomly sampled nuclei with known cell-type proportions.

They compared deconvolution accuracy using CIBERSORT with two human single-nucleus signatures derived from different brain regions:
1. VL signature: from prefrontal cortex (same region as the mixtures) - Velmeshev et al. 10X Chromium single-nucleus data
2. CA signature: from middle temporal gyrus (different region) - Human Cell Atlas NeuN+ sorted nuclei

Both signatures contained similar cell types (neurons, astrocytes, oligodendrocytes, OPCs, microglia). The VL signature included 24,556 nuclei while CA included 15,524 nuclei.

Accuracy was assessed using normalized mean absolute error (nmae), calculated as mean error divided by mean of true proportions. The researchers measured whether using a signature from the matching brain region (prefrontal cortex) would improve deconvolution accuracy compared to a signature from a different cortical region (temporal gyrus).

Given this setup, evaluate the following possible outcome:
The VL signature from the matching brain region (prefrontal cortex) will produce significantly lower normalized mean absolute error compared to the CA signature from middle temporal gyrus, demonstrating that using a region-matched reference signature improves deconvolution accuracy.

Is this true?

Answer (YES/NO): NO